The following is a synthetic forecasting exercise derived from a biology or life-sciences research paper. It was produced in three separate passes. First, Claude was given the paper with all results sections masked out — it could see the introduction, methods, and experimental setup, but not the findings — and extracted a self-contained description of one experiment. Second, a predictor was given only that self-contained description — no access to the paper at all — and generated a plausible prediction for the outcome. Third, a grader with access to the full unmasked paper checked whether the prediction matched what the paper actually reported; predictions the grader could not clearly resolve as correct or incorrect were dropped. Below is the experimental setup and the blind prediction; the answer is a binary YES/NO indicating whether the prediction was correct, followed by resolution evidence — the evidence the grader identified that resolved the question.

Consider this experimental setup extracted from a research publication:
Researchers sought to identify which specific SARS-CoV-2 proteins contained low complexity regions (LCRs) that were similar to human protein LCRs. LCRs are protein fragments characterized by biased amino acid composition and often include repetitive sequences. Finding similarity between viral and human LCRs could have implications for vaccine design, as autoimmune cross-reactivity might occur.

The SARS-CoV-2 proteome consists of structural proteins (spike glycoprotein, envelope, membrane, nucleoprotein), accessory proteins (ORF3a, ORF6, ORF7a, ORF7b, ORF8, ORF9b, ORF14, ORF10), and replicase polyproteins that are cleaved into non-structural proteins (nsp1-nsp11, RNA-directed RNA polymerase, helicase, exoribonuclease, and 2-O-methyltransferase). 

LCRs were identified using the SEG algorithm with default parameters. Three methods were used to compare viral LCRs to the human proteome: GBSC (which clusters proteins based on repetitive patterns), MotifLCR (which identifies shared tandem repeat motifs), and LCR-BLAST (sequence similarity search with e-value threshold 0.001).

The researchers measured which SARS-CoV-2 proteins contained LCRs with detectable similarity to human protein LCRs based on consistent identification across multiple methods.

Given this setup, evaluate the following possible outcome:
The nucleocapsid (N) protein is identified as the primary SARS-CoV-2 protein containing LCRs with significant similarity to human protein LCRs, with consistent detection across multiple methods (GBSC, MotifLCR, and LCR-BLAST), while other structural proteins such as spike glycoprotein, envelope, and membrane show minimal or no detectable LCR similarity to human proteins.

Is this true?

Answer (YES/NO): NO